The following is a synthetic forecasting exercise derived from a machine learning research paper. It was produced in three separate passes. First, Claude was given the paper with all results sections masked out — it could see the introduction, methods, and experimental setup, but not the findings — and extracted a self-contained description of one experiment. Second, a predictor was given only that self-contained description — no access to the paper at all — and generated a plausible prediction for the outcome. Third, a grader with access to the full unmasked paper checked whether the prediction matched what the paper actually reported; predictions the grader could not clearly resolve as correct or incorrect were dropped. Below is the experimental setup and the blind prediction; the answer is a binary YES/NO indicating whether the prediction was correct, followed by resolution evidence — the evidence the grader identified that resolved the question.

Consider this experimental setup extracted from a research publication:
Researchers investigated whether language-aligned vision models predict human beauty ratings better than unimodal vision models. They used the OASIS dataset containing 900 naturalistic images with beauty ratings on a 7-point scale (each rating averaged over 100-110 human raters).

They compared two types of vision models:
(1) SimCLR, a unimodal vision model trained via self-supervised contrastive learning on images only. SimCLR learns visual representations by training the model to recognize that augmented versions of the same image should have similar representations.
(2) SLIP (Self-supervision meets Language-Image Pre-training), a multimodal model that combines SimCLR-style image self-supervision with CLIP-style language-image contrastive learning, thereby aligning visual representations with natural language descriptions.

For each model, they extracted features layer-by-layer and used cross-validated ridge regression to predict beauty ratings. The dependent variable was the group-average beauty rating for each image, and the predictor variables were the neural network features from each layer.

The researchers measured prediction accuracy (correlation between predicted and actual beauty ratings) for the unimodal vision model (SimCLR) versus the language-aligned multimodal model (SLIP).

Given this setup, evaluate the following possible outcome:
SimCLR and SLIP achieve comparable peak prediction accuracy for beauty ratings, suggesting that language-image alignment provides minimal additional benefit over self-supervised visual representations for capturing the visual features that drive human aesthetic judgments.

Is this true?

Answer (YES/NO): NO